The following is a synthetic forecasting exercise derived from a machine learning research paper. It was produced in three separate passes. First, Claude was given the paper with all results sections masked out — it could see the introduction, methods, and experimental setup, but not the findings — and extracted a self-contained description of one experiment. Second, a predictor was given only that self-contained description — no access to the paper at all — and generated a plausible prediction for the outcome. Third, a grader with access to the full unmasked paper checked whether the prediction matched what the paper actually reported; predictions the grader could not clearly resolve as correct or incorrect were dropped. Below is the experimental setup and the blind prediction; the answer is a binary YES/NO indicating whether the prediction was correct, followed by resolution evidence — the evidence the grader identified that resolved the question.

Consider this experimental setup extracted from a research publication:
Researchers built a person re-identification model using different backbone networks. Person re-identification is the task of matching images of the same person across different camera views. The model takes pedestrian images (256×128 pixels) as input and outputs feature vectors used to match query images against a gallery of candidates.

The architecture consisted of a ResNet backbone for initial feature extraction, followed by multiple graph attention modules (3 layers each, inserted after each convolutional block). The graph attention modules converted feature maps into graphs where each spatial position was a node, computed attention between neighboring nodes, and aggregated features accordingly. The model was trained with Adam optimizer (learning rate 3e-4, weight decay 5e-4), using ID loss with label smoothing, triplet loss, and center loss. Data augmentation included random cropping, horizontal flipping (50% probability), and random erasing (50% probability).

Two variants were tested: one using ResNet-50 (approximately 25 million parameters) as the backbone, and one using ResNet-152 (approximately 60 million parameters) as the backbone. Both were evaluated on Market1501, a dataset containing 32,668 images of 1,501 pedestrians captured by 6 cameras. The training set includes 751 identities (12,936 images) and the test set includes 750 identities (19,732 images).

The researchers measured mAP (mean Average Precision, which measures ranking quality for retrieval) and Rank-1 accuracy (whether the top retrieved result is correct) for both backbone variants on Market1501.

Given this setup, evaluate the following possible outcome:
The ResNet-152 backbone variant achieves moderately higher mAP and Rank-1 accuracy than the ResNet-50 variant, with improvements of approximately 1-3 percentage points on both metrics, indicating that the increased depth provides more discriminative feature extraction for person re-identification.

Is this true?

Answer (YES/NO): NO